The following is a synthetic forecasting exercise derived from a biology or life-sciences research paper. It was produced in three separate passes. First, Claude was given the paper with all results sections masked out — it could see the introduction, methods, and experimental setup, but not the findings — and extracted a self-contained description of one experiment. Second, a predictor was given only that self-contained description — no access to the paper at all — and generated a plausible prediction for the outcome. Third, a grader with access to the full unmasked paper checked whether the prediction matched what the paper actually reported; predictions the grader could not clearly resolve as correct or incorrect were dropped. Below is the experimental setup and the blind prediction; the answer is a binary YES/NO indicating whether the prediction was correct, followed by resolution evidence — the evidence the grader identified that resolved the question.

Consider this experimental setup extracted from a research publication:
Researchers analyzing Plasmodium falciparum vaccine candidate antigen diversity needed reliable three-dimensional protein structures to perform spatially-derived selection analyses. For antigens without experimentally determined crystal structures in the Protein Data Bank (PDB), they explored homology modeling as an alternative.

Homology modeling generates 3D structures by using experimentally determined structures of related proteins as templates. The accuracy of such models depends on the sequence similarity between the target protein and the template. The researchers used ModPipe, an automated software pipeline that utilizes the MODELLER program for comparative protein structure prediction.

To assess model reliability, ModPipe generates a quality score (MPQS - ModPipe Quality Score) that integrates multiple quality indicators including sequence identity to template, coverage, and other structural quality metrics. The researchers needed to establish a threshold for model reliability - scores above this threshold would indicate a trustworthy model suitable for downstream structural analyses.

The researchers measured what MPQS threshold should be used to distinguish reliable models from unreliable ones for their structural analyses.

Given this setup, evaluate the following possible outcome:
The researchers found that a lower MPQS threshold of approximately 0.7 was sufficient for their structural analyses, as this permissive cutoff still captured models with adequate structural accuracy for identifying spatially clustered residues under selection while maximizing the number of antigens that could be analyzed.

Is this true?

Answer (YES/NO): NO